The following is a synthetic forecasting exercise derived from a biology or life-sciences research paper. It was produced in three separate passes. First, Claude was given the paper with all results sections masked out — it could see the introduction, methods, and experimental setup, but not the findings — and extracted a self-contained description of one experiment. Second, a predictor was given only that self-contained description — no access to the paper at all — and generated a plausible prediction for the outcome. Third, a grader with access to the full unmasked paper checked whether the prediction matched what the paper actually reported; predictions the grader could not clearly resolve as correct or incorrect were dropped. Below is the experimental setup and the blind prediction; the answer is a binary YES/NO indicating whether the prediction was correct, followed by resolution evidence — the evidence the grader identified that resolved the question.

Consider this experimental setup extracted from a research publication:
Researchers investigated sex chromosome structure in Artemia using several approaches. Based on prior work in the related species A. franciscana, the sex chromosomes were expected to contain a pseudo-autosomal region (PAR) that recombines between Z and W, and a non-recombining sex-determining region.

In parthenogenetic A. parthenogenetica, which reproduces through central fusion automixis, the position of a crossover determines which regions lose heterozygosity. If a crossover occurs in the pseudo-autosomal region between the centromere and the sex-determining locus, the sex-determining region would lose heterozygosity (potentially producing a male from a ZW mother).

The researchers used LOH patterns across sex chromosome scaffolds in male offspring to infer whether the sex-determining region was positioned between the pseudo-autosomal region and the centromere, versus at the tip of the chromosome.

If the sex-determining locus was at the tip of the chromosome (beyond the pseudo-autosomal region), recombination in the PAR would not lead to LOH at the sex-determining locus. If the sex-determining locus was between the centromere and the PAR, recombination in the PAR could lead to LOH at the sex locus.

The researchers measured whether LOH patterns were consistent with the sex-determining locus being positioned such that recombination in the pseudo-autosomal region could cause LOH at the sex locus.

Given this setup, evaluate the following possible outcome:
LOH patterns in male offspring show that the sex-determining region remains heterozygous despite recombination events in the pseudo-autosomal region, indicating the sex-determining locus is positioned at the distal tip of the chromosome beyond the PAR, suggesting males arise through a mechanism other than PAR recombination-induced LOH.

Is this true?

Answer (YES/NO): NO